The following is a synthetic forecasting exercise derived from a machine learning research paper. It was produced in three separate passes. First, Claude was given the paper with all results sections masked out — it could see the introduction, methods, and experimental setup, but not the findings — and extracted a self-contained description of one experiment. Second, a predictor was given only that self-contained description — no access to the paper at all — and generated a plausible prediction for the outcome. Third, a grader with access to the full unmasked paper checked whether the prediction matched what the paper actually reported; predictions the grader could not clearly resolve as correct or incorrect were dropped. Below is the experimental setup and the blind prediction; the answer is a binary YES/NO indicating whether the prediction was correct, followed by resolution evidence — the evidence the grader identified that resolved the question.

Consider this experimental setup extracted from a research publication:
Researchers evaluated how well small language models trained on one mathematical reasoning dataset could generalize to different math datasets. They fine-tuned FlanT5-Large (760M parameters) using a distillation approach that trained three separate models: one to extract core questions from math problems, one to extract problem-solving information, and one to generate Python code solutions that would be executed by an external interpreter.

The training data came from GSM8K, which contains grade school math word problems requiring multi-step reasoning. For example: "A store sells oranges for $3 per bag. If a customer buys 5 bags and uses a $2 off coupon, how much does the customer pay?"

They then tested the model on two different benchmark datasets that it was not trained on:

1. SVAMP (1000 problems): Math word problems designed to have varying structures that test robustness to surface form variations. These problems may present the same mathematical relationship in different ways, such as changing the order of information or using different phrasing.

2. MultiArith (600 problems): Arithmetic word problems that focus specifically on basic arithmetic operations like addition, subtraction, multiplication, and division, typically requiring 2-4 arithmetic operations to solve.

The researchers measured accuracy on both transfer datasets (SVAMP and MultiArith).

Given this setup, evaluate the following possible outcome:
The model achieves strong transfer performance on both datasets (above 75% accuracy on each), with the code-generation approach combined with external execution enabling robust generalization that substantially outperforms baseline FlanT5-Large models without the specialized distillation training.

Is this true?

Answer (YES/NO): NO